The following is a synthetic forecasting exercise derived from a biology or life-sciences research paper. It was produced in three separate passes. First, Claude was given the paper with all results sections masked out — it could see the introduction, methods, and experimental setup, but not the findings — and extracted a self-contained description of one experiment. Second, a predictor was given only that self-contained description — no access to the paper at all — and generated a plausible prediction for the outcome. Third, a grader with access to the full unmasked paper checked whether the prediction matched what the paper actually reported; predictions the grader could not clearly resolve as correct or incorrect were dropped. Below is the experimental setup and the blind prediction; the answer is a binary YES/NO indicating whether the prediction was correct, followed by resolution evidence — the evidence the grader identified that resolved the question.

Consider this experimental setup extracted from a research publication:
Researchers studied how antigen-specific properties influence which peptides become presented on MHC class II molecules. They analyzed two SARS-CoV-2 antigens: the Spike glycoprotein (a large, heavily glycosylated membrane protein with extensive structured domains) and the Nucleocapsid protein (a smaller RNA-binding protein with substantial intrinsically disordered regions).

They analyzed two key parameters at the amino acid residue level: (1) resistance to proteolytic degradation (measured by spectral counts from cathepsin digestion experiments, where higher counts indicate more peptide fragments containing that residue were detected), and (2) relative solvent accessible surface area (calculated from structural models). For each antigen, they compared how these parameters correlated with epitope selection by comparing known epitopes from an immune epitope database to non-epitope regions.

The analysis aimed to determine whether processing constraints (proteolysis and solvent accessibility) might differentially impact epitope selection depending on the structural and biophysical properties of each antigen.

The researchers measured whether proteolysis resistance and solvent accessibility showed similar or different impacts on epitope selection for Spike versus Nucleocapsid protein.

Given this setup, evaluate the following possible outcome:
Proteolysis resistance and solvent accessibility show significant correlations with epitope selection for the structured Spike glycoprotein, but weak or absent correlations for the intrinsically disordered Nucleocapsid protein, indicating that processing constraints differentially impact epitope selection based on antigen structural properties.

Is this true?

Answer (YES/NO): NO